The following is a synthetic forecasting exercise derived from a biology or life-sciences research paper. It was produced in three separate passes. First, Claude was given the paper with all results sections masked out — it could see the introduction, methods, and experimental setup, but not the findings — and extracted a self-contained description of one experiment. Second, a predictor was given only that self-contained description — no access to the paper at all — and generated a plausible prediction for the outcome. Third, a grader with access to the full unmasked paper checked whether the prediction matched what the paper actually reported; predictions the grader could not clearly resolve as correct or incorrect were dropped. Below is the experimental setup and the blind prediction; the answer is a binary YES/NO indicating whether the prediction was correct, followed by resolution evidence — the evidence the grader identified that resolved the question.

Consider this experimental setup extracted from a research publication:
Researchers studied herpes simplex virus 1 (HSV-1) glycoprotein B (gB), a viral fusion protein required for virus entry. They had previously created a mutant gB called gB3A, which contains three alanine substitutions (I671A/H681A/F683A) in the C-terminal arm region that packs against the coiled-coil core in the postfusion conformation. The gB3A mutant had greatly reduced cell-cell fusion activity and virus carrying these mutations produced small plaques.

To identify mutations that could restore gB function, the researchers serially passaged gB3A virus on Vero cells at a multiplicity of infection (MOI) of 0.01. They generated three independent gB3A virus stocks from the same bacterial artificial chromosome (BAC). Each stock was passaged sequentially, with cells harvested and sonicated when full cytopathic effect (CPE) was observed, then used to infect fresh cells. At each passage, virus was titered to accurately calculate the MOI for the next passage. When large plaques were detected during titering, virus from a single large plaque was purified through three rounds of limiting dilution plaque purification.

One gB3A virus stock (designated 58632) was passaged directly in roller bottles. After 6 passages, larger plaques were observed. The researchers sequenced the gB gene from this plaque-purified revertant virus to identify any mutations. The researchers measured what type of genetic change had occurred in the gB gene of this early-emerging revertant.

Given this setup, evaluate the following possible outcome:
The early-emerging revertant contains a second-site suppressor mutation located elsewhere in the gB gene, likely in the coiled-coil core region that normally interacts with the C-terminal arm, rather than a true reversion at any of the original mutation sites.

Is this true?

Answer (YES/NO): NO